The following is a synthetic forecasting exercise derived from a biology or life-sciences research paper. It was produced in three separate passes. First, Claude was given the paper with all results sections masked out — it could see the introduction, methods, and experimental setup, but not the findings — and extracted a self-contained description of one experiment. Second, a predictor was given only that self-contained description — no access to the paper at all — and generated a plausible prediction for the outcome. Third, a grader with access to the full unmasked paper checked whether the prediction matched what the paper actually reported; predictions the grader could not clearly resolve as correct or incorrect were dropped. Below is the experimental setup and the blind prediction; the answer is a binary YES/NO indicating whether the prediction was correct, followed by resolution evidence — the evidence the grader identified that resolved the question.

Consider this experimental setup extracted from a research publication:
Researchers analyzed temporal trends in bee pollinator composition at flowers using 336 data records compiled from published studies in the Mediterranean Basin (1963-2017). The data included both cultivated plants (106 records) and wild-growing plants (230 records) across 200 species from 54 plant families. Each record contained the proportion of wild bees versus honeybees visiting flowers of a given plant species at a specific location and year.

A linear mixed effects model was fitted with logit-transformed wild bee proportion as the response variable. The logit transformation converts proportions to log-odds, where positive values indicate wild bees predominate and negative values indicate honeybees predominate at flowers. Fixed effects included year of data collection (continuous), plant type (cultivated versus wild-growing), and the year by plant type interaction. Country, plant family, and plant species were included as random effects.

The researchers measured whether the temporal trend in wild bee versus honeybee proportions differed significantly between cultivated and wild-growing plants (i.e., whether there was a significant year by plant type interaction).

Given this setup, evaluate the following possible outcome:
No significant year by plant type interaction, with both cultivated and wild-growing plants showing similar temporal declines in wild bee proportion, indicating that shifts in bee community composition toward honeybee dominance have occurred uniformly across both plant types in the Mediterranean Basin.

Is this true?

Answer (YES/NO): YES